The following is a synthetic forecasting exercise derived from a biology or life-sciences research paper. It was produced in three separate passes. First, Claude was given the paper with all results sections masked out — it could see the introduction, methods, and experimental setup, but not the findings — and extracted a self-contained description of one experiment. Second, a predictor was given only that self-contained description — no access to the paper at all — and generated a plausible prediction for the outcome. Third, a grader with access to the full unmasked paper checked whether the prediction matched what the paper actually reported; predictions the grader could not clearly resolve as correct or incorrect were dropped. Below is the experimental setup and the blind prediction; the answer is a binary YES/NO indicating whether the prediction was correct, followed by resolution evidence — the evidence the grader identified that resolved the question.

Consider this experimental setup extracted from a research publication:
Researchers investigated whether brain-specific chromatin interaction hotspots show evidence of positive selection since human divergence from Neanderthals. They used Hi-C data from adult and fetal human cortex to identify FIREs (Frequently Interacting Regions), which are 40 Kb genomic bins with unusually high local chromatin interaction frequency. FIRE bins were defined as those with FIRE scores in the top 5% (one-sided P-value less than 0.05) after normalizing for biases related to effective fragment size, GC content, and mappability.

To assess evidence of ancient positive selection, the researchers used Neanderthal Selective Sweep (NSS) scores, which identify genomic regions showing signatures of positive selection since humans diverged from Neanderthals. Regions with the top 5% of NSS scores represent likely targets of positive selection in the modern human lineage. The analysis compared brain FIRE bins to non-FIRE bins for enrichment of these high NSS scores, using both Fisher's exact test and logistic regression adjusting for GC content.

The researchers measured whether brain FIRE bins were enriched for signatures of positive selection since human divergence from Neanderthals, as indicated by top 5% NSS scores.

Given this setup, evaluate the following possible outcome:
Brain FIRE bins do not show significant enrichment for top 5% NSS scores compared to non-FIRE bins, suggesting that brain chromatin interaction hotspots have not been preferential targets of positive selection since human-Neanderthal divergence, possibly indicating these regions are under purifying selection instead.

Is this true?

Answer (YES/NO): NO